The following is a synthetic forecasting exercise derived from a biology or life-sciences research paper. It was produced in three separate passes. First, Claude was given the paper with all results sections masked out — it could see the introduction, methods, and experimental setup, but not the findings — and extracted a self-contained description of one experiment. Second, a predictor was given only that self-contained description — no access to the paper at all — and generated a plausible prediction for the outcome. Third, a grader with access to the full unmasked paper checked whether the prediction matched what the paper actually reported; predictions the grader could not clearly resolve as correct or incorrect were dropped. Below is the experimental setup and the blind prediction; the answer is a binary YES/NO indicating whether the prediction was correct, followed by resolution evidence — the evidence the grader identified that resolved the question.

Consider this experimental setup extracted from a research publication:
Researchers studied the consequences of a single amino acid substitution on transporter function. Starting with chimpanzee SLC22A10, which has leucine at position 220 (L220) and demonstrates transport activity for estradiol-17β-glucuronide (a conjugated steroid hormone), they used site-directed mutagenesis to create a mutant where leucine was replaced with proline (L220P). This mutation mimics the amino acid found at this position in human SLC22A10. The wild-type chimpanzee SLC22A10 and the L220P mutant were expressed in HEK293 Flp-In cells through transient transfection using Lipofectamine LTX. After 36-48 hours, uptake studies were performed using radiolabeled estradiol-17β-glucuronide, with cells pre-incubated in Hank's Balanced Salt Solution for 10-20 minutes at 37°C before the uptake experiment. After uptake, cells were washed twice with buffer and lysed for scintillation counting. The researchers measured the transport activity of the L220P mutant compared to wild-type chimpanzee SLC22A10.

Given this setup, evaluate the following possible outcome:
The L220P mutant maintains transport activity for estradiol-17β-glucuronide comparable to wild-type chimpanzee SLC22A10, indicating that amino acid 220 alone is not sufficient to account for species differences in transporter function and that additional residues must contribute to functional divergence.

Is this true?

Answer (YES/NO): NO